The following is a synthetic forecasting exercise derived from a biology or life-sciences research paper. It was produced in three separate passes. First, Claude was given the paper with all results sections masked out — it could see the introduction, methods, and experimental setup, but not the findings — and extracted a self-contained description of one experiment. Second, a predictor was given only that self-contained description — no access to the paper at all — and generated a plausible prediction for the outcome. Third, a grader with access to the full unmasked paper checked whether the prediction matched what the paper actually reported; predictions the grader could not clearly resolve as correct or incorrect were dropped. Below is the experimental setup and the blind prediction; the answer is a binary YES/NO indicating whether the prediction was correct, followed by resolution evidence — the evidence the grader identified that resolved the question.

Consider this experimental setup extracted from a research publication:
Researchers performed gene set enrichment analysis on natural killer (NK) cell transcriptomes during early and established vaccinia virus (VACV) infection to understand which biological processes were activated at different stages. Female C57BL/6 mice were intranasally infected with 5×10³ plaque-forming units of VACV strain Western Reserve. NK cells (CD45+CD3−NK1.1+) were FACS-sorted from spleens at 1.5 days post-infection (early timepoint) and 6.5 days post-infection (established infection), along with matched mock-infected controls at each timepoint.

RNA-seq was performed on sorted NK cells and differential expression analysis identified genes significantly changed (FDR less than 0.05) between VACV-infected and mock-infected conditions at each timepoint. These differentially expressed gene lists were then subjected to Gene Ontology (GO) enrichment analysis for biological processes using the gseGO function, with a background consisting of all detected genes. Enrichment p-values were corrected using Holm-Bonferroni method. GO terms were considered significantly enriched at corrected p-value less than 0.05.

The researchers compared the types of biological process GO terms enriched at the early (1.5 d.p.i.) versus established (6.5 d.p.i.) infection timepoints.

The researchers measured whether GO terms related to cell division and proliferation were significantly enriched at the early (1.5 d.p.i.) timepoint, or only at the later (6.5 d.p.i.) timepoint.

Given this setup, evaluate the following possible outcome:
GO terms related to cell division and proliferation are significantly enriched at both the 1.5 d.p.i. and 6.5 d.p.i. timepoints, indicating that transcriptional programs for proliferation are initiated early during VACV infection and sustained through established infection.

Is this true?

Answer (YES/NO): NO